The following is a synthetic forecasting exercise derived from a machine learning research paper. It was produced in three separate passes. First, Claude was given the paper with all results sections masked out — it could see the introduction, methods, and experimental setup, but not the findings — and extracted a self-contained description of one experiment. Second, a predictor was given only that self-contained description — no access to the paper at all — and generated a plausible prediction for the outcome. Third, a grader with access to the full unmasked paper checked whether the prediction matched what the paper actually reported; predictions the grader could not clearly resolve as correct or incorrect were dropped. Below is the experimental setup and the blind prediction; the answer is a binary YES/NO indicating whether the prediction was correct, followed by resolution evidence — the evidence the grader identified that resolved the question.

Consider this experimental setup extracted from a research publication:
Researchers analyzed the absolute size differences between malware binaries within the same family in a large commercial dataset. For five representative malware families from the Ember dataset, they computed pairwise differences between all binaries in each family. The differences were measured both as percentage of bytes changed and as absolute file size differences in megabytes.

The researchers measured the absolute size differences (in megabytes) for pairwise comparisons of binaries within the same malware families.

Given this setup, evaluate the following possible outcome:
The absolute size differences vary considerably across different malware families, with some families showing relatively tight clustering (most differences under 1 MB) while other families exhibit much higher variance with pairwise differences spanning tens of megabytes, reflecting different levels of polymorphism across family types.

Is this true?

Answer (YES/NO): NO